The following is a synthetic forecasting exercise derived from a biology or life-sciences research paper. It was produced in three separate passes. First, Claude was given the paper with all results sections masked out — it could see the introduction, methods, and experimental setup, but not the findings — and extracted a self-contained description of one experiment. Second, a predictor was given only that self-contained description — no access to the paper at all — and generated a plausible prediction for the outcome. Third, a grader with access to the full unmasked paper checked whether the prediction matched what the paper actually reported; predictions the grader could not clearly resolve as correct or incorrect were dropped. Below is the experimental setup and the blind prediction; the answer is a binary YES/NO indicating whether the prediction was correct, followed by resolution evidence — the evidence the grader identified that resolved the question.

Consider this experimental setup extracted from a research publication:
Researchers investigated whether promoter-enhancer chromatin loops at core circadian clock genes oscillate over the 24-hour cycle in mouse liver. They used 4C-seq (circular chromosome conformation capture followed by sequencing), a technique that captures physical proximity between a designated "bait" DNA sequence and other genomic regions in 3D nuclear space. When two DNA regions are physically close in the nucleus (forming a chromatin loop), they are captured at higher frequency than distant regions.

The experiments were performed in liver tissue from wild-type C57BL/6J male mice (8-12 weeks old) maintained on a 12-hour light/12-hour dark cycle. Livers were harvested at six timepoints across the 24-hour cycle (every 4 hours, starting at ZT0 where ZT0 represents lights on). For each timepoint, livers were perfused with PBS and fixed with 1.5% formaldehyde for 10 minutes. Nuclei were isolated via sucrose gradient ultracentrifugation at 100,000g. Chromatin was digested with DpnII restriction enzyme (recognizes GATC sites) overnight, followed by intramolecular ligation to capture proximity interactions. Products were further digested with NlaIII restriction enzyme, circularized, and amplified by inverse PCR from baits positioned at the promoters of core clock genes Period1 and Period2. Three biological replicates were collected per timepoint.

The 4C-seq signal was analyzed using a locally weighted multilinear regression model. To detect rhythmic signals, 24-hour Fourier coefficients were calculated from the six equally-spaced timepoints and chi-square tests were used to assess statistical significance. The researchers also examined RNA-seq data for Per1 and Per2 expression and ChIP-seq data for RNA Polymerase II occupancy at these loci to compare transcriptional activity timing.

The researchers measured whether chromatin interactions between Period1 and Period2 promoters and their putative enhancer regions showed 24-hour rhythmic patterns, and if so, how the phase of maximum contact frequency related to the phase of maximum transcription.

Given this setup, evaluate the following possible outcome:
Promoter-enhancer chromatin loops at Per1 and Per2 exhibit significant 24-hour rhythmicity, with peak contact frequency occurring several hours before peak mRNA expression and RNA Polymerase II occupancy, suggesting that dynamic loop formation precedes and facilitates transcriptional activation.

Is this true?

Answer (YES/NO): NO